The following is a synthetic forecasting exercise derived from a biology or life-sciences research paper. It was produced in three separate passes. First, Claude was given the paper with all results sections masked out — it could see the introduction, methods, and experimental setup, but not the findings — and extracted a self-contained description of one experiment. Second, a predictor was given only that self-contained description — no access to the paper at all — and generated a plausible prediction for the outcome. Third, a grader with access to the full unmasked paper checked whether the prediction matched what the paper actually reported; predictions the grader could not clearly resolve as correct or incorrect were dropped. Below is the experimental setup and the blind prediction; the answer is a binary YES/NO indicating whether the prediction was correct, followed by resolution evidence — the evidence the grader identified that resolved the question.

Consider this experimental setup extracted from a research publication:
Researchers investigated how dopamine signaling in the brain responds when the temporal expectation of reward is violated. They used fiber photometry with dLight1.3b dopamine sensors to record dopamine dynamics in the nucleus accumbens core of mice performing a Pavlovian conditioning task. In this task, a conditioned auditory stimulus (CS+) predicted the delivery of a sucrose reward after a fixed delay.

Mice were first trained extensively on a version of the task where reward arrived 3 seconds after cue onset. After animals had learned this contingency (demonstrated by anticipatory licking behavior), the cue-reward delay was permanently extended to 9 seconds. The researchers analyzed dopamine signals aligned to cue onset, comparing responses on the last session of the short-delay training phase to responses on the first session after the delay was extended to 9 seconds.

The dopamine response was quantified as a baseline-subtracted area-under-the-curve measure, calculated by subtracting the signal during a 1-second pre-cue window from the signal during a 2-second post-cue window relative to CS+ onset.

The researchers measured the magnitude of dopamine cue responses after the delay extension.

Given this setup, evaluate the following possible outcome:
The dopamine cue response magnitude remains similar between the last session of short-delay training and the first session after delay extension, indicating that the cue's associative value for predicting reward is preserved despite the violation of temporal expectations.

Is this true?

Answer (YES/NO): NO